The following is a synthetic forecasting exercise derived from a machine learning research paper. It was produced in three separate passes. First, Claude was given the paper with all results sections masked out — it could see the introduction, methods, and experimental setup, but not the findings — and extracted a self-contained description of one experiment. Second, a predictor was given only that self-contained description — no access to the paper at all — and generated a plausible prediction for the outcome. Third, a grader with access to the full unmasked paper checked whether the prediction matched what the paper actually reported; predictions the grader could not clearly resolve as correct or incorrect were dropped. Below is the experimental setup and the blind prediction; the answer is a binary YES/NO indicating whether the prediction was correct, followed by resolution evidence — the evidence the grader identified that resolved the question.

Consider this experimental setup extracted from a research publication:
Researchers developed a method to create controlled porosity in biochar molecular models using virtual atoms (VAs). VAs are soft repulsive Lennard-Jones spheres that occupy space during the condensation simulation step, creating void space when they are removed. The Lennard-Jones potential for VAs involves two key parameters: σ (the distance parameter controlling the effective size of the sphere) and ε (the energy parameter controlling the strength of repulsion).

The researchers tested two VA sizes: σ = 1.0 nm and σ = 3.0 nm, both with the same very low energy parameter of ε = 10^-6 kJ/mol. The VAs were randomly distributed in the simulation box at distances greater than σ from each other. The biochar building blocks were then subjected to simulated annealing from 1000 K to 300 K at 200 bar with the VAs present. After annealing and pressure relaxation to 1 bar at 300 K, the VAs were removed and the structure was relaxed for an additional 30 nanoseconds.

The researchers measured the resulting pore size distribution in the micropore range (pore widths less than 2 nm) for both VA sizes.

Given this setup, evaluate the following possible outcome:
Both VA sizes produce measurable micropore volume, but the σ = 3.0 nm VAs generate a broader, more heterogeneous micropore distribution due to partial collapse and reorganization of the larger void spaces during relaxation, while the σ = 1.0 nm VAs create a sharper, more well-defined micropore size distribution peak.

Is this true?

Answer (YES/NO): NO